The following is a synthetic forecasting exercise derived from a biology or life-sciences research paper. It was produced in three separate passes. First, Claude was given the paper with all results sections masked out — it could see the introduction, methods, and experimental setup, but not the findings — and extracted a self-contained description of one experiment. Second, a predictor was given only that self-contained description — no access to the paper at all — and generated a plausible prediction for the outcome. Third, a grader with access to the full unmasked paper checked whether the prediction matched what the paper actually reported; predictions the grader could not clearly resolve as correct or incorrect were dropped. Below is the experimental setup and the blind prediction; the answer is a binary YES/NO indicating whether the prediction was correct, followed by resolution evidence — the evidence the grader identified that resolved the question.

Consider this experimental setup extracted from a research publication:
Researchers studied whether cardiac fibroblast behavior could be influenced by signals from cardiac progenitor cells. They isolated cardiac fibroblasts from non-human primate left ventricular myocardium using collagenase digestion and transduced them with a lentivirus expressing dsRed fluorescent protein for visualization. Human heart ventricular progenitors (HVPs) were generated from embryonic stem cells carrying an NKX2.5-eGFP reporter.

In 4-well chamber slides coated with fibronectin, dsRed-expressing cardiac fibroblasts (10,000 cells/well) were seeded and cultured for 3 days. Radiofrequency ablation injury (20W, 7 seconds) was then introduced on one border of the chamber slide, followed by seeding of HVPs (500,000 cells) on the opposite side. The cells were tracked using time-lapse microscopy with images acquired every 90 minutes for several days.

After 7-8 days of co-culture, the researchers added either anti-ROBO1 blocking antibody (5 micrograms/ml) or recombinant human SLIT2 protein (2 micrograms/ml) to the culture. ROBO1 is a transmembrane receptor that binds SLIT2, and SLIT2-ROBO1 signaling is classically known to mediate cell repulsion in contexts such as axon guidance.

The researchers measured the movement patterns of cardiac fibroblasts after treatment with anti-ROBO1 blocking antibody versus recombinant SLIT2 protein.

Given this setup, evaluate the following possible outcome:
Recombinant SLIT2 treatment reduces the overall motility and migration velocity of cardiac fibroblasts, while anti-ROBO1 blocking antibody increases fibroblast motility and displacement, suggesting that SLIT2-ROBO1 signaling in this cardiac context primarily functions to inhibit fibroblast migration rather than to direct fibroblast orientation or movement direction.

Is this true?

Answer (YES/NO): NO